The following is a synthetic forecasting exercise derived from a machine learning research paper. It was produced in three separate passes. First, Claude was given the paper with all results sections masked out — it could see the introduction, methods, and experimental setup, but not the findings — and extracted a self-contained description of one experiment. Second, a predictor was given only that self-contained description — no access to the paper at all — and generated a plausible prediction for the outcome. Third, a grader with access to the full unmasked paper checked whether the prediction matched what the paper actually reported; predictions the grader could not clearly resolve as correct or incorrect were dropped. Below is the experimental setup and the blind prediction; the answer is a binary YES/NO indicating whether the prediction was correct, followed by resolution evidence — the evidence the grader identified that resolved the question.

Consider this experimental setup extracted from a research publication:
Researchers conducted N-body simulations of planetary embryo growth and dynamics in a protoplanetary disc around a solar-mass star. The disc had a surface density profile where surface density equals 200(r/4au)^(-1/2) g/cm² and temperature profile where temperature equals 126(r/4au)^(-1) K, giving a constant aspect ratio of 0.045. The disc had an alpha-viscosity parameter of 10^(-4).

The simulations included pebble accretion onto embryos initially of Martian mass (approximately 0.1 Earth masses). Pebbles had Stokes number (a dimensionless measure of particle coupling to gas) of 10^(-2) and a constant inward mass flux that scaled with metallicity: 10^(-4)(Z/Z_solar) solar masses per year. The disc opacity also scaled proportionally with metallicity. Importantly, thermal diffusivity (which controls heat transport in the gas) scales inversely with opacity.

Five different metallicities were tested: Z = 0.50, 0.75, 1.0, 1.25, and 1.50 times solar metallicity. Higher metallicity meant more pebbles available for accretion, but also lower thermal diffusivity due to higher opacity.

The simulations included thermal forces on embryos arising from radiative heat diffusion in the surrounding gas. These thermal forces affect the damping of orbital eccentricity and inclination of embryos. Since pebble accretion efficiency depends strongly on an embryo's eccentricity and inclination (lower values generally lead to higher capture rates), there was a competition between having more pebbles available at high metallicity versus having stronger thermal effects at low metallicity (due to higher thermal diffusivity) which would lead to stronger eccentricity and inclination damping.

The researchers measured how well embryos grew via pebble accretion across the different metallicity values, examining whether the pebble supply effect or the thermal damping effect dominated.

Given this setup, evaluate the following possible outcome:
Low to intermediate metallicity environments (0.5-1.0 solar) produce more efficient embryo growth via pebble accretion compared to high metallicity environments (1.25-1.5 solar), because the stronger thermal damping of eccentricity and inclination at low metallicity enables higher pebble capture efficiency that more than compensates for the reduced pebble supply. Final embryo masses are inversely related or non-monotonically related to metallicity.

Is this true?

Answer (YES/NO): NO